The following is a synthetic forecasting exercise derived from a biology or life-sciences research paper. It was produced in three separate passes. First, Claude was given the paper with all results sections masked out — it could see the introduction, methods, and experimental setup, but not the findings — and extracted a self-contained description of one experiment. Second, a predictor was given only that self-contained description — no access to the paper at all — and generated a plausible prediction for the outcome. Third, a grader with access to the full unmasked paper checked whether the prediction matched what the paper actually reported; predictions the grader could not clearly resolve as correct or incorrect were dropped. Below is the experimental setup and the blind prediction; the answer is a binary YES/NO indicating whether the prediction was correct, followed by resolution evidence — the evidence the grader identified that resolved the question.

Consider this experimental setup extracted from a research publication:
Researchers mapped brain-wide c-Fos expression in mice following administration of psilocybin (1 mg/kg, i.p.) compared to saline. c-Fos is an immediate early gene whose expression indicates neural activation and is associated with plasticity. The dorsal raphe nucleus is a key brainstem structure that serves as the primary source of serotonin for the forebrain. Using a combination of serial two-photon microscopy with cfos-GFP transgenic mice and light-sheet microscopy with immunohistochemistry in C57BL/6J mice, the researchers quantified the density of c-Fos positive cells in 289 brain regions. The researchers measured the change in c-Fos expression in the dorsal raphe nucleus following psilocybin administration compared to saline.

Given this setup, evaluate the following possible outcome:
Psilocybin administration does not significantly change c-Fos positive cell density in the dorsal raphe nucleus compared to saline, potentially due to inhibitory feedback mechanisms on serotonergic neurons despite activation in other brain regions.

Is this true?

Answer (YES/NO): NO